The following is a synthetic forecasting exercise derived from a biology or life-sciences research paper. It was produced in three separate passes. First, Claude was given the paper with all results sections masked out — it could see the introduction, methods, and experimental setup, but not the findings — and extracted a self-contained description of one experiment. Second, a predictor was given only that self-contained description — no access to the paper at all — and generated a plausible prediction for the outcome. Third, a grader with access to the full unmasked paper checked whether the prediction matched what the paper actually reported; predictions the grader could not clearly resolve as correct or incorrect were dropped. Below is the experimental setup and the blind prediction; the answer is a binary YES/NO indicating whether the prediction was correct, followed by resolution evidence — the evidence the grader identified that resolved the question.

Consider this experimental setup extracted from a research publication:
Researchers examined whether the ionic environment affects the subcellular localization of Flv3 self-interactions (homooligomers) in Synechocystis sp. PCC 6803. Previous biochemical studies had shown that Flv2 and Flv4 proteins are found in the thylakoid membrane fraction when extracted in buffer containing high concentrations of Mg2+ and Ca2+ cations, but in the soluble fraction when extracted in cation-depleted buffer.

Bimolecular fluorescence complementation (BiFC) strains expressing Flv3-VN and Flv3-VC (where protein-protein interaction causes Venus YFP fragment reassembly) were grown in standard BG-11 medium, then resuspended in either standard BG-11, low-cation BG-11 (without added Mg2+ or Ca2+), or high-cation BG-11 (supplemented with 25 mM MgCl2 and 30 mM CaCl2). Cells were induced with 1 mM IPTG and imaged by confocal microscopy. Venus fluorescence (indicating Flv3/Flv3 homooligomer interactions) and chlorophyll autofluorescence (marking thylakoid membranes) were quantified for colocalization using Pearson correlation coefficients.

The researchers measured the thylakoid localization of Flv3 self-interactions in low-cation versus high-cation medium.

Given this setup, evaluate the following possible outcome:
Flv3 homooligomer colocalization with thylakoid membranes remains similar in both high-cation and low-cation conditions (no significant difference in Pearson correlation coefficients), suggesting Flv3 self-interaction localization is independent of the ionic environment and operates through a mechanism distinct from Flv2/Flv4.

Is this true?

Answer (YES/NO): NO